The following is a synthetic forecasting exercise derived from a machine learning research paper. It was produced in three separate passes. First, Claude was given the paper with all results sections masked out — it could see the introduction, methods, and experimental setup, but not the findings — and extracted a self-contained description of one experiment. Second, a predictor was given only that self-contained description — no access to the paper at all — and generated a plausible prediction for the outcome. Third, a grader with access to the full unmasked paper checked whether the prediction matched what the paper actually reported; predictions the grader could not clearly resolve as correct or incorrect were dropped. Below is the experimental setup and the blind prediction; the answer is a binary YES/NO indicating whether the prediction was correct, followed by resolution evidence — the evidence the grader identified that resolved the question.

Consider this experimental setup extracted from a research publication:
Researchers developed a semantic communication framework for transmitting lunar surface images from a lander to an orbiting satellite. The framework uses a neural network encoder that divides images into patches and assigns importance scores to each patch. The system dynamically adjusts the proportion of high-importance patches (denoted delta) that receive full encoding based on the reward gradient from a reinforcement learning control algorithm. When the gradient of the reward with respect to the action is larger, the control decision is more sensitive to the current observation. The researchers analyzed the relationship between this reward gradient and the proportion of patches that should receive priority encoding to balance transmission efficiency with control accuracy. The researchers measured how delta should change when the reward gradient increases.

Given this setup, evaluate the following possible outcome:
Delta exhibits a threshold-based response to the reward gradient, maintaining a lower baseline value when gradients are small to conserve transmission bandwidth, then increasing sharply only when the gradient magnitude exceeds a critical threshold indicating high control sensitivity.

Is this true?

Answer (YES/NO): NO